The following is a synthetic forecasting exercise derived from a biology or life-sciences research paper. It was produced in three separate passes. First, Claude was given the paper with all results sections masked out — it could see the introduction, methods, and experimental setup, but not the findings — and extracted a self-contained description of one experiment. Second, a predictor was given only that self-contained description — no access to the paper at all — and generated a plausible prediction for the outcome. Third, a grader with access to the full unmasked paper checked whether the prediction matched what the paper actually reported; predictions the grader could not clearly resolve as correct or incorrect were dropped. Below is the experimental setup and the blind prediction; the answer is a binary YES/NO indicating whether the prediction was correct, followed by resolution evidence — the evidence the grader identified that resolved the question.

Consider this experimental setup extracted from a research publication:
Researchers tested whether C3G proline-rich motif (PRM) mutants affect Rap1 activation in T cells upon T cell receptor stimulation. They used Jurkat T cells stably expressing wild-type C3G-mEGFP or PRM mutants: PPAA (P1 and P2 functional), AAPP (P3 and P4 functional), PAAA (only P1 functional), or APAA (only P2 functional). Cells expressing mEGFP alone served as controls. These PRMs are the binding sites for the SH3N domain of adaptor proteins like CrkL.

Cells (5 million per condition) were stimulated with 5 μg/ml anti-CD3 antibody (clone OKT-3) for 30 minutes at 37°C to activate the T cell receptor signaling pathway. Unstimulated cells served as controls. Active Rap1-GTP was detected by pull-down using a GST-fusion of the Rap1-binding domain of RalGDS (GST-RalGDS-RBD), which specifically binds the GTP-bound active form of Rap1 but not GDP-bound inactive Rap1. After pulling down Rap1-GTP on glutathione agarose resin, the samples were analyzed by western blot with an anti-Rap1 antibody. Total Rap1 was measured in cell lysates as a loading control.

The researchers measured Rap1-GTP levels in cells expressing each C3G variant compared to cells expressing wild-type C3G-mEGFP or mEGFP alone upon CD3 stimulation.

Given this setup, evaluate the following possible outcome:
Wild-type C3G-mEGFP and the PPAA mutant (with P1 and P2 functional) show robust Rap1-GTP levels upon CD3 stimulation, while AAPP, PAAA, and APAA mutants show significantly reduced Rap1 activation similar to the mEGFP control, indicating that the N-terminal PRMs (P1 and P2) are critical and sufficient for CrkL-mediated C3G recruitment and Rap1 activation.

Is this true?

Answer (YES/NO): NO